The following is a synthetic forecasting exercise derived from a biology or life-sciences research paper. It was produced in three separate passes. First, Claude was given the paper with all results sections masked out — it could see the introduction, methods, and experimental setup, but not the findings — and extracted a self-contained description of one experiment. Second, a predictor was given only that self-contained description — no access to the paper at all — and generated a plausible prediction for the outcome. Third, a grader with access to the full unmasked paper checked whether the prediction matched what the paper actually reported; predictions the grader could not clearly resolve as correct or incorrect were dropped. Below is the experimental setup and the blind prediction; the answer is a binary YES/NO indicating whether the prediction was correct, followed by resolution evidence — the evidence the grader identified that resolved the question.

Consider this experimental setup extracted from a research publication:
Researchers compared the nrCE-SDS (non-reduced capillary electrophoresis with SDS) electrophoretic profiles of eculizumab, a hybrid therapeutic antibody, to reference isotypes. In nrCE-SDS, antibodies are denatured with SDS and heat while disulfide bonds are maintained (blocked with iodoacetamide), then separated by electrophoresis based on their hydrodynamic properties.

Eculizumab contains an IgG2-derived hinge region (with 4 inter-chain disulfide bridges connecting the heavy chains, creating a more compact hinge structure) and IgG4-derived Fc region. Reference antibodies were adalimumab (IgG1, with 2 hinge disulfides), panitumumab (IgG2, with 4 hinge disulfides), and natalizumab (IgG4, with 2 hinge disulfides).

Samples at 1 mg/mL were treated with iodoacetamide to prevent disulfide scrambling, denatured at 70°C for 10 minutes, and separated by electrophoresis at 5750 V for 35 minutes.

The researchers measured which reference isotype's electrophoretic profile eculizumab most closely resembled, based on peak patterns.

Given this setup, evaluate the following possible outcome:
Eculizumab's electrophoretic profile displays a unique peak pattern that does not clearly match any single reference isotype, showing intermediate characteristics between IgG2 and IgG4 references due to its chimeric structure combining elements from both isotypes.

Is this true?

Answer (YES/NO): NO